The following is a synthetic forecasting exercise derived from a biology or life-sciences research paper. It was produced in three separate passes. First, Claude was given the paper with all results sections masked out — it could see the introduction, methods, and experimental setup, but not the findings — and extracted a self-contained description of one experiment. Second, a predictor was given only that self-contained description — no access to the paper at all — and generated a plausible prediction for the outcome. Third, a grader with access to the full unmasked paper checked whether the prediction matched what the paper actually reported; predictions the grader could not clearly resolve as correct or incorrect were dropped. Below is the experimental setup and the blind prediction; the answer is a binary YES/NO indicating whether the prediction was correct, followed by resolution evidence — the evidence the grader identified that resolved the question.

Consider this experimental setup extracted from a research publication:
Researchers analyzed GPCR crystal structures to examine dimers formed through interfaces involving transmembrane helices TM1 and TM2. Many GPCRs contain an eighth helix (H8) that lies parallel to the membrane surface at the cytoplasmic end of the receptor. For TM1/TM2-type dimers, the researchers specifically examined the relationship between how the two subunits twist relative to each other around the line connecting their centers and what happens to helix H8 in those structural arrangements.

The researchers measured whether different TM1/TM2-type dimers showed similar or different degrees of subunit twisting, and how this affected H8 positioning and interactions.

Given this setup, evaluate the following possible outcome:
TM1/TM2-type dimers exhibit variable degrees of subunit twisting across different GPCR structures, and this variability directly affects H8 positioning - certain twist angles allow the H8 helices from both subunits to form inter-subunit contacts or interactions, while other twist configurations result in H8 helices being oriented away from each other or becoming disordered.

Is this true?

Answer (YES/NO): NO